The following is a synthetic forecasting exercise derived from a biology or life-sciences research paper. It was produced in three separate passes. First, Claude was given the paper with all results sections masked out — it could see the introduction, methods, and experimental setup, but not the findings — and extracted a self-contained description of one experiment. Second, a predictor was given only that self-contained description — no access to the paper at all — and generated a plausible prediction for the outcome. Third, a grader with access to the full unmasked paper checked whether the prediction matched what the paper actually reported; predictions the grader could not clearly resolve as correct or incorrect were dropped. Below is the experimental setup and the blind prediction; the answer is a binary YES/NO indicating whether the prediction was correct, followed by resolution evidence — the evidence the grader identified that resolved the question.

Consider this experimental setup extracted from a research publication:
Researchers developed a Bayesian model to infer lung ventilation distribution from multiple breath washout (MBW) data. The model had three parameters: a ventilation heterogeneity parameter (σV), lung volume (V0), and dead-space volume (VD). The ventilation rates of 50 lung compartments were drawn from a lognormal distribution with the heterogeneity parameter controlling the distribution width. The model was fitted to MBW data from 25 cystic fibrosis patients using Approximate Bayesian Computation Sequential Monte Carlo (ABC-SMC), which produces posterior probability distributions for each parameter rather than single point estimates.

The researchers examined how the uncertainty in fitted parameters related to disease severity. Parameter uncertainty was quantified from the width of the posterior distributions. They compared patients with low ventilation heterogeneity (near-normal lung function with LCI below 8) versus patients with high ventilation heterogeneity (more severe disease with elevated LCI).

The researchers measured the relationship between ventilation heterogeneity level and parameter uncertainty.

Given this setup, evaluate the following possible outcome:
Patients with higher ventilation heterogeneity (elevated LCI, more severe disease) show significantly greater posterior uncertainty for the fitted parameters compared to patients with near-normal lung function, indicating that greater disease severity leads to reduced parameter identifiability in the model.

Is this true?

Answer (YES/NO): YES